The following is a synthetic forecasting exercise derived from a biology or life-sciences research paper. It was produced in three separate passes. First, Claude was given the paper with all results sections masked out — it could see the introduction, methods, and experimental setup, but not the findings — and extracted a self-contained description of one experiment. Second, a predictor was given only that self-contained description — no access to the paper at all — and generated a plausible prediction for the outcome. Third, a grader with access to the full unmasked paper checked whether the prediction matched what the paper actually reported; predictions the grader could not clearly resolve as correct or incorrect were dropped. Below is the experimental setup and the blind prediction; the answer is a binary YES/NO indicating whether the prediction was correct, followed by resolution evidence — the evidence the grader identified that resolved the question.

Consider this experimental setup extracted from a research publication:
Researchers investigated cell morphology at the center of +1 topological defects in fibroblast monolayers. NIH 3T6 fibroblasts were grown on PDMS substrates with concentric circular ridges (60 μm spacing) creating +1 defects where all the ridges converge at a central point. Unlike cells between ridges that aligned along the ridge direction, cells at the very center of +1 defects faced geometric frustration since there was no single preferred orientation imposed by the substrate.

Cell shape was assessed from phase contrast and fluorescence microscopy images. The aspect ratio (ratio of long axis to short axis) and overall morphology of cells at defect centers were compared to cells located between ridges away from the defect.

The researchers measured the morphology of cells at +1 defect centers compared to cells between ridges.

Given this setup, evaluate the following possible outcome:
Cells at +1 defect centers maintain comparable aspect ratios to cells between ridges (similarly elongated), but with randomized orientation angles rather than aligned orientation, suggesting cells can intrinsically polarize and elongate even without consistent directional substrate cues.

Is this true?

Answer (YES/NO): NO